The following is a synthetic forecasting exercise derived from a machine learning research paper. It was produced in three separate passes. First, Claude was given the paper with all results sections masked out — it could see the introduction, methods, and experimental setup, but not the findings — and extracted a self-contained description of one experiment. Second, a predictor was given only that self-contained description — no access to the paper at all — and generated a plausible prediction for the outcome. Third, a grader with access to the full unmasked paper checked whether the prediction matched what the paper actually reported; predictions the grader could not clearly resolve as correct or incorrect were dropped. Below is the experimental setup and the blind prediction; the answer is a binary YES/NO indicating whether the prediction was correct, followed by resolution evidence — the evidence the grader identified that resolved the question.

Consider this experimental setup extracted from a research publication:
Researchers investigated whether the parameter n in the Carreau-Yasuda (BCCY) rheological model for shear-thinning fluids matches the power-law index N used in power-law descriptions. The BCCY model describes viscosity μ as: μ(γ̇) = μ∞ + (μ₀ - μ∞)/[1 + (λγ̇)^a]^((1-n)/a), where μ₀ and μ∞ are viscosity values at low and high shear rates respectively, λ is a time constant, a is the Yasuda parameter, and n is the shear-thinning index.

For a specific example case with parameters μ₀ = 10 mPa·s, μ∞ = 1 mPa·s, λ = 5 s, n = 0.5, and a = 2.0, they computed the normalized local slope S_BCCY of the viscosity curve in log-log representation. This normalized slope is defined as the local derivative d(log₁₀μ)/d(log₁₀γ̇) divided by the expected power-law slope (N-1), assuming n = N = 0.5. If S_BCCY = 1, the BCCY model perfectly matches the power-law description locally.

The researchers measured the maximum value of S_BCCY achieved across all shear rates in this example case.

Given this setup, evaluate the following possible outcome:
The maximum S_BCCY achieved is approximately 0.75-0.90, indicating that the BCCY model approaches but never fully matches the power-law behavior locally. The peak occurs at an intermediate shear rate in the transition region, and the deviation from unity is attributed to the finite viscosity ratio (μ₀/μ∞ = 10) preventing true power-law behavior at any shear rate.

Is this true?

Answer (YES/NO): YES